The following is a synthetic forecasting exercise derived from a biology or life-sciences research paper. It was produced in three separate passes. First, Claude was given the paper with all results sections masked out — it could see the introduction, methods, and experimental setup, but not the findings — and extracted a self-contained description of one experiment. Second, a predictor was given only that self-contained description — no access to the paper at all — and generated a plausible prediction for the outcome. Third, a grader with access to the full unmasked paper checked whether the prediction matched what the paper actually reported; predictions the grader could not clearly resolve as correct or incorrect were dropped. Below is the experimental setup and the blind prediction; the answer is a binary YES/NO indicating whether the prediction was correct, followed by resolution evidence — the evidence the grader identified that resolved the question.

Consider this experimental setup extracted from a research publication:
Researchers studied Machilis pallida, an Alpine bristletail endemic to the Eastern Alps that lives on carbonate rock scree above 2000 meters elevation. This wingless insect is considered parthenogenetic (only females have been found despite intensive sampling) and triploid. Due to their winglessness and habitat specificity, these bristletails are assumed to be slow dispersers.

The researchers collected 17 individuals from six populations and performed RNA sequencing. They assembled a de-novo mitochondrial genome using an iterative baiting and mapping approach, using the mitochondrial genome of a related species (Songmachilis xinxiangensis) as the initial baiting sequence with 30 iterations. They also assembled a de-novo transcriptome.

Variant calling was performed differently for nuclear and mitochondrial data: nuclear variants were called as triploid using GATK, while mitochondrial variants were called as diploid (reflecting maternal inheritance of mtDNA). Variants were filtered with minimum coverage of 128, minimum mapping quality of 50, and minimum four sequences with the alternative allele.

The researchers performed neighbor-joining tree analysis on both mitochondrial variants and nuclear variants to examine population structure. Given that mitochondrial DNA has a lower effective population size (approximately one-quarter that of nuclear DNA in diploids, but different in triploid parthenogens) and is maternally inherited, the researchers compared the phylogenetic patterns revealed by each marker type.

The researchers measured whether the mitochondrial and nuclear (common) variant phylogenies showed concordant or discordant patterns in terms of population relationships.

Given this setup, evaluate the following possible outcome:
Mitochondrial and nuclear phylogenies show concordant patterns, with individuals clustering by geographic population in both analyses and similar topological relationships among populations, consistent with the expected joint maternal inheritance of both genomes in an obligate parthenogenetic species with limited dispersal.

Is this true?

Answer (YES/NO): YES